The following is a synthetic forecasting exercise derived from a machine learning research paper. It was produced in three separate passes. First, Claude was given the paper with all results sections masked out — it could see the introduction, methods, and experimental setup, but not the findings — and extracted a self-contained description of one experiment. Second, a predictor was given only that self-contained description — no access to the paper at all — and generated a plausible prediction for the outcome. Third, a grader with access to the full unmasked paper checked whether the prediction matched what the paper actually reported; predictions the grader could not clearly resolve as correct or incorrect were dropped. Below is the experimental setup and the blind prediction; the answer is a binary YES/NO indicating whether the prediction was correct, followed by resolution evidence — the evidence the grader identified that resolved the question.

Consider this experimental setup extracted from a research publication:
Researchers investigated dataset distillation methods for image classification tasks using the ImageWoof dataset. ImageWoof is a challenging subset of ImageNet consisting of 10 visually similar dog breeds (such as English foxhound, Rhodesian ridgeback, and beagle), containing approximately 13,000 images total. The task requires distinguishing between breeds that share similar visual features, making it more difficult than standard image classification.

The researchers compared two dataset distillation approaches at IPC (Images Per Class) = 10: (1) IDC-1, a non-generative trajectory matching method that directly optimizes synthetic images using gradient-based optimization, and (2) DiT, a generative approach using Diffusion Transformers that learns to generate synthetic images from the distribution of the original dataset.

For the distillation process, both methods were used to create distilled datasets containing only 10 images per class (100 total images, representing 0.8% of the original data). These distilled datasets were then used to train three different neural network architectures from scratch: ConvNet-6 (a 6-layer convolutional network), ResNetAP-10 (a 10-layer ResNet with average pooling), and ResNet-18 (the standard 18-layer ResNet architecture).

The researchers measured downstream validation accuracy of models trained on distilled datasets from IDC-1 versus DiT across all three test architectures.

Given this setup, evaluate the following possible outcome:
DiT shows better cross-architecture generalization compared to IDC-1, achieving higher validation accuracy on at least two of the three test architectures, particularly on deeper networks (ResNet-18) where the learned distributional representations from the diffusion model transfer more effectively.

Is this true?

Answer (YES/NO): NO